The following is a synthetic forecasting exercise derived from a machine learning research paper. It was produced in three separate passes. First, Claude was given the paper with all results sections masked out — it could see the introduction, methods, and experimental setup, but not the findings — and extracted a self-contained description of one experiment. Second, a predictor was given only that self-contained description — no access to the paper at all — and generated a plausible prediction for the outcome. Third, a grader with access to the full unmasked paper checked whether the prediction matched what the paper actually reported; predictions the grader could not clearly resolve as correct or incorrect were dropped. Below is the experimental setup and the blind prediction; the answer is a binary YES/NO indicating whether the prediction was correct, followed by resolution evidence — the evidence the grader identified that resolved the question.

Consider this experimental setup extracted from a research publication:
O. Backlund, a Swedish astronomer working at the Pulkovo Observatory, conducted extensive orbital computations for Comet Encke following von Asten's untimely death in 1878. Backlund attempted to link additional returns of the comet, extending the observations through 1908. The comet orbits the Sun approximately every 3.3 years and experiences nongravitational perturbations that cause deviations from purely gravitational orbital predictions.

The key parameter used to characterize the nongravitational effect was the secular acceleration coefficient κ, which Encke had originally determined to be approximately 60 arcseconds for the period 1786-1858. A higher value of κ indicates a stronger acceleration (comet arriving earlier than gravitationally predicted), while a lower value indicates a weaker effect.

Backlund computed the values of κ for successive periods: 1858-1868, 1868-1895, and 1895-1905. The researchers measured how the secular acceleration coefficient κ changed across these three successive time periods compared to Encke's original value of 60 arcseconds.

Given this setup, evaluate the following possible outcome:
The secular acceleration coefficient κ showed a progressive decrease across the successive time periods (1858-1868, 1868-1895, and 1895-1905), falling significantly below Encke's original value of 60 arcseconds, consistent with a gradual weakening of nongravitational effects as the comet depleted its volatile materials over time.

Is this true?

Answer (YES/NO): YES